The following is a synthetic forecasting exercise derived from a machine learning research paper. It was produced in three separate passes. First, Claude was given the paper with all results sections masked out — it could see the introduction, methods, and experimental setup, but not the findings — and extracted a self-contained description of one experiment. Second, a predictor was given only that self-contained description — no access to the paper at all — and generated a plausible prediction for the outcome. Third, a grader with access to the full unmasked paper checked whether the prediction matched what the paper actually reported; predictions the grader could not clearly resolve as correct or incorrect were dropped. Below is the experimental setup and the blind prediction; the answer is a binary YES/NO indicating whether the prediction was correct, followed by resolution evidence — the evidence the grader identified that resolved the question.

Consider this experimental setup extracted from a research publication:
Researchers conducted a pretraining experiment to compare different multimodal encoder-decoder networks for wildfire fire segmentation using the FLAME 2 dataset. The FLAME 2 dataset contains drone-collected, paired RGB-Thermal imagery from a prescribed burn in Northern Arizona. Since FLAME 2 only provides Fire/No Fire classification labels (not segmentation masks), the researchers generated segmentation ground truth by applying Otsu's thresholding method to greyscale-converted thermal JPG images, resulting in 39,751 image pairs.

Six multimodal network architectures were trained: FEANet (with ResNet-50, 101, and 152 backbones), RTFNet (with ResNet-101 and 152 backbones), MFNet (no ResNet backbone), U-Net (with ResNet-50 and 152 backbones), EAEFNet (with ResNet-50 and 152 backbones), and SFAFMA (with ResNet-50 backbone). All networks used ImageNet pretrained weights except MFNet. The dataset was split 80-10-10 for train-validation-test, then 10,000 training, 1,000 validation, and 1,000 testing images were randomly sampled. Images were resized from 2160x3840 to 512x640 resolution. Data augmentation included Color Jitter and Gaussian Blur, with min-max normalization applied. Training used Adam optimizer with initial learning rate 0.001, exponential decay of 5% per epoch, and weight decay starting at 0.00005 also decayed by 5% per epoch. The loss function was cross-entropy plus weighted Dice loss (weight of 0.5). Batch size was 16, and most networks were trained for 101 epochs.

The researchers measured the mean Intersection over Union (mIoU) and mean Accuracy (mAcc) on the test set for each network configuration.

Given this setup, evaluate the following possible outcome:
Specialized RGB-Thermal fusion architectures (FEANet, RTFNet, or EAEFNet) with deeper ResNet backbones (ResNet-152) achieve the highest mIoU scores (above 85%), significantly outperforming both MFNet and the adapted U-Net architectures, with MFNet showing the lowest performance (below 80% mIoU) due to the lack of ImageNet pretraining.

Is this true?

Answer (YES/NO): NO